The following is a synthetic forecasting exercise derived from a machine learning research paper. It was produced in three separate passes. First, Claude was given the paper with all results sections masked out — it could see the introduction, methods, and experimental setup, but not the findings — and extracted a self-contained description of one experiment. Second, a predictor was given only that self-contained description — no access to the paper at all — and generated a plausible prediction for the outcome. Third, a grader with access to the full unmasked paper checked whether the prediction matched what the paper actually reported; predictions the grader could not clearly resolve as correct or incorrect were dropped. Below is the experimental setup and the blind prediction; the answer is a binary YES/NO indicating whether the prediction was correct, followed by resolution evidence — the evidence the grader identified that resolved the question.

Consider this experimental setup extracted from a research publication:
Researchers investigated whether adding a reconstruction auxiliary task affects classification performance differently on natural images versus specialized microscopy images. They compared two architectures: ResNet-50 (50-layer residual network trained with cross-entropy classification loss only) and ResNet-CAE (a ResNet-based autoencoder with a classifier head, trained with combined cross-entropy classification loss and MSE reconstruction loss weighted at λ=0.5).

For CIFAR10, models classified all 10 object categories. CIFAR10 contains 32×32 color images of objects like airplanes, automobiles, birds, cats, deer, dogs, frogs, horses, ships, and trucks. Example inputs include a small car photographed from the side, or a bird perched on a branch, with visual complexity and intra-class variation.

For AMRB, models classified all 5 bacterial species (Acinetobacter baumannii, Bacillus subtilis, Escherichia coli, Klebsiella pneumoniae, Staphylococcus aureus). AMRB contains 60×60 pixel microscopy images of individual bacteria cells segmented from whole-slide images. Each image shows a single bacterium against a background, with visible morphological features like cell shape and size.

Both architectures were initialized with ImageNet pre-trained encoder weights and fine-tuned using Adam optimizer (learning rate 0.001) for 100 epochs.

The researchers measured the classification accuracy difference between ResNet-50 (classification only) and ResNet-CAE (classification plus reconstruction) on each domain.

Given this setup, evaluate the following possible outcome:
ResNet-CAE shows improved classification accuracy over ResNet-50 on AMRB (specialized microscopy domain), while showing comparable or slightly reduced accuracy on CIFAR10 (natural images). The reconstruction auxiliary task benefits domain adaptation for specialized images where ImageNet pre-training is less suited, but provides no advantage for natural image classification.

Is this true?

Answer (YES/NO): NO